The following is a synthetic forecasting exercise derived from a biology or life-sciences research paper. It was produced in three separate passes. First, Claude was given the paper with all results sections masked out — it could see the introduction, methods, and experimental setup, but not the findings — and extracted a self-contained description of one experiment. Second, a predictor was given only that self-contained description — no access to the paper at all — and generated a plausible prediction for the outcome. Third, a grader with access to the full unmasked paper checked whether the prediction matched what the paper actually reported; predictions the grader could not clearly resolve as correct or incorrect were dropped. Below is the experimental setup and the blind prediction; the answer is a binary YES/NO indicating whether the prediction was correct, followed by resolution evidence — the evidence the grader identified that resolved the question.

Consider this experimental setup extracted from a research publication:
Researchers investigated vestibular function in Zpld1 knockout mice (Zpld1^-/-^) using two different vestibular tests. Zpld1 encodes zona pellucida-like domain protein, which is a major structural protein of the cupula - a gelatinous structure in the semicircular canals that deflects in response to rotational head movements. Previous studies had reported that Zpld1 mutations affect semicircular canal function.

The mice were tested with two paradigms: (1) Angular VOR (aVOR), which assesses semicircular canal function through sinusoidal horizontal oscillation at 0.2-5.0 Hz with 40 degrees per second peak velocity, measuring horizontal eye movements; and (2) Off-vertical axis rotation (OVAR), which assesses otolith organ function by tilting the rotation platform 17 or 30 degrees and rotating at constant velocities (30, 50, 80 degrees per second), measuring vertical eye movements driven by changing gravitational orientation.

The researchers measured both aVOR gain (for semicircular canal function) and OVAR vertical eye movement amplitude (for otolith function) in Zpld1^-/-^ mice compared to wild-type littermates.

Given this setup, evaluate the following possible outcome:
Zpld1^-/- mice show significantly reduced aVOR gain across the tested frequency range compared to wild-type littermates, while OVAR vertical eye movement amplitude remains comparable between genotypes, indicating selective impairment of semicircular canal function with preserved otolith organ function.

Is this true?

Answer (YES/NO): NO